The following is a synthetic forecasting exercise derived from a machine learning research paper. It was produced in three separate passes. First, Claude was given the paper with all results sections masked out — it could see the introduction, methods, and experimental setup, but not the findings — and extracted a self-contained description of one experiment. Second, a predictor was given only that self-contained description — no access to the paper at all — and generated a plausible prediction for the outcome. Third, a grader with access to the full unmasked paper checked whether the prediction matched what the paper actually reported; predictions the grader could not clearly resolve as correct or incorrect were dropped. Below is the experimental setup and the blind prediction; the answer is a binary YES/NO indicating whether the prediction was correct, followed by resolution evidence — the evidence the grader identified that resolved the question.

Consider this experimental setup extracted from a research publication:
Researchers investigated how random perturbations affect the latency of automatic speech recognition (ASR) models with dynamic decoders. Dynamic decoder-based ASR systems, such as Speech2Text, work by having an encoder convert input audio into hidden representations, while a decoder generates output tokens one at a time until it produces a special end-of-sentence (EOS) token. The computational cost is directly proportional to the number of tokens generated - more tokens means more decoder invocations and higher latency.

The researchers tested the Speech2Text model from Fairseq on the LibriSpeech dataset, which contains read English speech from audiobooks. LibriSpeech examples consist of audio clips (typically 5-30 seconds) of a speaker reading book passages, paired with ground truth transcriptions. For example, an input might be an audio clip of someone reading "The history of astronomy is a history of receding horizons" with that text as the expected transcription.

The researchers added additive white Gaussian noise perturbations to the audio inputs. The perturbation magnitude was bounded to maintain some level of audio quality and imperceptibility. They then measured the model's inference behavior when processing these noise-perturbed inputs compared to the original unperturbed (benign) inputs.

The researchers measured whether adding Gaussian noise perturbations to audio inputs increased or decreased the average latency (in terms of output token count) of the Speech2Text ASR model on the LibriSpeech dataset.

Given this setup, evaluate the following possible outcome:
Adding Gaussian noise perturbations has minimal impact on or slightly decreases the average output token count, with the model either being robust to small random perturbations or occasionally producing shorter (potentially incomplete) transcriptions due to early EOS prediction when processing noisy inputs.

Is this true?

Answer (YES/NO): YES